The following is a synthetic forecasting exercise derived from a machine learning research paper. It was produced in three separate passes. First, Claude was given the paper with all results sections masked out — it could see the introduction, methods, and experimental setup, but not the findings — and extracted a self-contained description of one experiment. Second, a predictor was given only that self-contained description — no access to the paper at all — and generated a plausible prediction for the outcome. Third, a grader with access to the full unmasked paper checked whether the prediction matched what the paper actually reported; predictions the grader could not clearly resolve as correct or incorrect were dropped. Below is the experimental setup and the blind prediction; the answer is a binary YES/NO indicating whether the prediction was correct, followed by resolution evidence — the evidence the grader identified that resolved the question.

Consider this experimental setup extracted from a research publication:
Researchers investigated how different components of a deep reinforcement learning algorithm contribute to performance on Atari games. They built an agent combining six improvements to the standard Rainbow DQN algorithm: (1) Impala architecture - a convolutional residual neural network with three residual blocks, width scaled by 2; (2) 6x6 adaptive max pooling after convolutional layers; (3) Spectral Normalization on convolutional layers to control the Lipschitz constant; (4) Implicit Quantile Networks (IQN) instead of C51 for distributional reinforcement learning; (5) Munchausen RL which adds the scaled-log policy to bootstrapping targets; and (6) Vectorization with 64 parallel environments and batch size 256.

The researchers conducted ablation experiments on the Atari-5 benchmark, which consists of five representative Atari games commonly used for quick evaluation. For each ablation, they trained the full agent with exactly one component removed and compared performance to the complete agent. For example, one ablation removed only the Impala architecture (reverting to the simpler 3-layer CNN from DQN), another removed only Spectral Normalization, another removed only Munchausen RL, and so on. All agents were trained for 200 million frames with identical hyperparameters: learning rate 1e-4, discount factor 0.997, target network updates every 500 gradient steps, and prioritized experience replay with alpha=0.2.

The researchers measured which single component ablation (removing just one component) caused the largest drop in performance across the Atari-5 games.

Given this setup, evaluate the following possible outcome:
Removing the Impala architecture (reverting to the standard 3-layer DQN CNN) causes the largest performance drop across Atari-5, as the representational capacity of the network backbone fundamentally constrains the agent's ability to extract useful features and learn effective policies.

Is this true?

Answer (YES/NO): YES